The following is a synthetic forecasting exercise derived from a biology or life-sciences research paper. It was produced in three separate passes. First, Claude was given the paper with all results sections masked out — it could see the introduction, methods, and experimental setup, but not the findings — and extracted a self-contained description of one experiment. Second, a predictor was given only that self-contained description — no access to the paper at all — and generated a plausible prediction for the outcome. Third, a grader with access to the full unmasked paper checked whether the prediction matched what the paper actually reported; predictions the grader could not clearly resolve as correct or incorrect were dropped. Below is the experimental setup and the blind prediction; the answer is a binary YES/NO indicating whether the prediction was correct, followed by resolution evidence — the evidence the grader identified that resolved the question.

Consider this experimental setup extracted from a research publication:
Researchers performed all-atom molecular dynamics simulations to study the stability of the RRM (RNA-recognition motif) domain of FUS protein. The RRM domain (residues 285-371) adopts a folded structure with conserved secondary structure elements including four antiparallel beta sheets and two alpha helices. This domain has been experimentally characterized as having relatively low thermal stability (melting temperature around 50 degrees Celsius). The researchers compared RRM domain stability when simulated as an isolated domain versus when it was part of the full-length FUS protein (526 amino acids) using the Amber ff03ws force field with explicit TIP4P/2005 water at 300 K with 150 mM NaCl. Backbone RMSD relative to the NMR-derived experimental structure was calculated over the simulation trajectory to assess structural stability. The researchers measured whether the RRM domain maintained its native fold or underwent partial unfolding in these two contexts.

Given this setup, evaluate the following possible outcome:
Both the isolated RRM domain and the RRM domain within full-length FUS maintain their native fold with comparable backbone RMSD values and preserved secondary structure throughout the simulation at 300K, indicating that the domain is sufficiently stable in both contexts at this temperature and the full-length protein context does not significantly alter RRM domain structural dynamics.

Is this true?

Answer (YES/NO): NO